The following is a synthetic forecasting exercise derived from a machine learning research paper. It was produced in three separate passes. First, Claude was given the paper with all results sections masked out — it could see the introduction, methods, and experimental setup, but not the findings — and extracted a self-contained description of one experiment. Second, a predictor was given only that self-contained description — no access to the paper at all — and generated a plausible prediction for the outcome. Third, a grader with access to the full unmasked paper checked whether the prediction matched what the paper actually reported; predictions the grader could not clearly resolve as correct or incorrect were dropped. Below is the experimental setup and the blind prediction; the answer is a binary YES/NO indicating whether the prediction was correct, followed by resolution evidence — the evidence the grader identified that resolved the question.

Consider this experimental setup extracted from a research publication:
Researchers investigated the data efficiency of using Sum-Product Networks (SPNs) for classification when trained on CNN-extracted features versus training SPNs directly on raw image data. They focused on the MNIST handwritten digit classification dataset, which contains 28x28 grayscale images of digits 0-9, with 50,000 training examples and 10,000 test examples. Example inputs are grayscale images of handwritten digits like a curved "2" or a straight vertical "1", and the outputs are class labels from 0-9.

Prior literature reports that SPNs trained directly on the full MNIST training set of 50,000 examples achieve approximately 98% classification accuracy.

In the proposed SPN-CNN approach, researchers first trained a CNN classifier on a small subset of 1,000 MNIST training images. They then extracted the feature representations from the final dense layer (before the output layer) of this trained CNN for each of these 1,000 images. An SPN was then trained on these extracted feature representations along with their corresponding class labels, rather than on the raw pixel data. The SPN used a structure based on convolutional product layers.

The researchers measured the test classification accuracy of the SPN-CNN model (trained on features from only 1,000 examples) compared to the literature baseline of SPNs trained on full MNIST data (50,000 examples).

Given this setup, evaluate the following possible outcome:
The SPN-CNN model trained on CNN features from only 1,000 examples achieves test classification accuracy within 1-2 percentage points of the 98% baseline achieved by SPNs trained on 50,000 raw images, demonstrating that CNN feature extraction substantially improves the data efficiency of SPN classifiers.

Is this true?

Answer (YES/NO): YES